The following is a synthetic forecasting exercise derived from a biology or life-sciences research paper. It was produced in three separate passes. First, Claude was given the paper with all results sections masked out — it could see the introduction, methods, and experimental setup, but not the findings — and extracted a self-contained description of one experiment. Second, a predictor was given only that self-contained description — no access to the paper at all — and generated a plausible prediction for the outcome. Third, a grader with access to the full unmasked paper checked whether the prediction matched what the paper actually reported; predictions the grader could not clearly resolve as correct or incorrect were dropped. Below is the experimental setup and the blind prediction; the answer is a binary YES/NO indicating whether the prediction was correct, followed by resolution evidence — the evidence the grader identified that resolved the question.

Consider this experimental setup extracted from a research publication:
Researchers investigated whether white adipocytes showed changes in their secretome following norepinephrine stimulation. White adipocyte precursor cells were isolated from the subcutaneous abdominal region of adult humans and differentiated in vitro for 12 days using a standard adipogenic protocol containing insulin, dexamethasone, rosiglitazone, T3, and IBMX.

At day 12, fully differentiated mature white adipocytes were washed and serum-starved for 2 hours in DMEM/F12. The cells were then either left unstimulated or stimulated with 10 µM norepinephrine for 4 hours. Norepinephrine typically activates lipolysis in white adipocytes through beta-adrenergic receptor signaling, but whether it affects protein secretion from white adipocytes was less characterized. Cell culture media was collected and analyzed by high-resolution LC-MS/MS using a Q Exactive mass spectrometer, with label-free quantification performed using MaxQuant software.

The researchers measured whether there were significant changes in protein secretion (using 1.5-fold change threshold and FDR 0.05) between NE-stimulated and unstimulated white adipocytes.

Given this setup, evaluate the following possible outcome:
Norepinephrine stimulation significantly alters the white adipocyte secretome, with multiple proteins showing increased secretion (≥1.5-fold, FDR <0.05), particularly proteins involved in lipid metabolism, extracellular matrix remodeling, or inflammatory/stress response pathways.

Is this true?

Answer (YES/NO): NO